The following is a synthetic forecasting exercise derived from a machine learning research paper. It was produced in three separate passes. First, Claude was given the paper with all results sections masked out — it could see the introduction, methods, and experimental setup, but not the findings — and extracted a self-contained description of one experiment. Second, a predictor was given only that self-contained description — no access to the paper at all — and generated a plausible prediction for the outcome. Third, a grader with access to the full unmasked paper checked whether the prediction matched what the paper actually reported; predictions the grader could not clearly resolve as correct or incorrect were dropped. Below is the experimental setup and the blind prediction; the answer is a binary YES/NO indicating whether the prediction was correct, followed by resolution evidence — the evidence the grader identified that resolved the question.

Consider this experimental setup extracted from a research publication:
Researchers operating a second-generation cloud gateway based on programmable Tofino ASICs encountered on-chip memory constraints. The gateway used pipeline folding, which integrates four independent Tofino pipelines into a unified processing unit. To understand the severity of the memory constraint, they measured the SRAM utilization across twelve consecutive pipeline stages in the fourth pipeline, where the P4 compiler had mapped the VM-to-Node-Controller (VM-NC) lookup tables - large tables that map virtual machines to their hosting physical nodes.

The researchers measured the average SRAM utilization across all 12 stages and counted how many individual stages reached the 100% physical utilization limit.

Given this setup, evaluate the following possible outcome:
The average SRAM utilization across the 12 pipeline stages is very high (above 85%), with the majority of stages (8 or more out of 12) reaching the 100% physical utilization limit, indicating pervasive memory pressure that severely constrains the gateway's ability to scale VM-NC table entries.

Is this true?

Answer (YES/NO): NO